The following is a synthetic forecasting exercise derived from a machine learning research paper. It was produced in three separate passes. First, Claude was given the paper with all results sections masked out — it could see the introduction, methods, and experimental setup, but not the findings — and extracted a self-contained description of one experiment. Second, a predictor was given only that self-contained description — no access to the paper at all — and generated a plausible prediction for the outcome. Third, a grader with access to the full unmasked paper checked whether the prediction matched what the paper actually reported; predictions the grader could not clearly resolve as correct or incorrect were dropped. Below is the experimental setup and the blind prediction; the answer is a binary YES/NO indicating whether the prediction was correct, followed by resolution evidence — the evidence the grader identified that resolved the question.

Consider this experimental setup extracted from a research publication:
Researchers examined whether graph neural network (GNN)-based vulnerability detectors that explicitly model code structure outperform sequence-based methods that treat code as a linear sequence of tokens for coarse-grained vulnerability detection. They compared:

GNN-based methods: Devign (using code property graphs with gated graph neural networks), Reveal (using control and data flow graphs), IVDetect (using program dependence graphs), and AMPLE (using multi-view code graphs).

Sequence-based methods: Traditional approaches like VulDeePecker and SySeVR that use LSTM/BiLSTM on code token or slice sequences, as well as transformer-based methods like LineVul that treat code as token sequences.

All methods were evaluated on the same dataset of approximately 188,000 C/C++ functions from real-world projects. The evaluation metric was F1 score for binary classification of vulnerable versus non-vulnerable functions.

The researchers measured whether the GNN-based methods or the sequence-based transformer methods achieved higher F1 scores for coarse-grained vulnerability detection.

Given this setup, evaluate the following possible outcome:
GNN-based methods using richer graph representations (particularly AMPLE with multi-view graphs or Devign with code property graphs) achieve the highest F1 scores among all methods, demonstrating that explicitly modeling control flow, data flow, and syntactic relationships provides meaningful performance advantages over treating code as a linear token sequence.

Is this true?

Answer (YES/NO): NO